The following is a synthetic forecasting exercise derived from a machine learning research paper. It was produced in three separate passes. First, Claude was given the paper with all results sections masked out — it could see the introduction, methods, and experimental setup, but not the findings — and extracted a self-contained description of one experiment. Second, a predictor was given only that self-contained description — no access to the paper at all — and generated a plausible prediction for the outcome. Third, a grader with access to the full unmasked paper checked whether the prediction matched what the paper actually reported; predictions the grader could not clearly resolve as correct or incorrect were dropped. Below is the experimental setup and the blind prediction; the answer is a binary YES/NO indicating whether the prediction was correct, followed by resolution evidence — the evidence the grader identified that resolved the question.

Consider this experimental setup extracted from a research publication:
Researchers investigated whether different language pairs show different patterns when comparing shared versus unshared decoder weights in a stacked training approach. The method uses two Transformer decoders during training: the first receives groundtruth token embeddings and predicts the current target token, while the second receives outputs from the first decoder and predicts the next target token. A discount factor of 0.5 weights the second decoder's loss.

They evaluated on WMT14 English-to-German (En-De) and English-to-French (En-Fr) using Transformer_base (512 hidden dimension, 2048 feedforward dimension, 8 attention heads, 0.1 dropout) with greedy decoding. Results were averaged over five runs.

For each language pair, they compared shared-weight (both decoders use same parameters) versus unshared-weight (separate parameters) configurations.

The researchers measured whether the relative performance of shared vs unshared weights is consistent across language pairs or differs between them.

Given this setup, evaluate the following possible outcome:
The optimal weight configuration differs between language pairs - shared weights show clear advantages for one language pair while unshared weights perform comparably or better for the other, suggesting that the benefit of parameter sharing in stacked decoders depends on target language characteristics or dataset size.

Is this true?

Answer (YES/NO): YES